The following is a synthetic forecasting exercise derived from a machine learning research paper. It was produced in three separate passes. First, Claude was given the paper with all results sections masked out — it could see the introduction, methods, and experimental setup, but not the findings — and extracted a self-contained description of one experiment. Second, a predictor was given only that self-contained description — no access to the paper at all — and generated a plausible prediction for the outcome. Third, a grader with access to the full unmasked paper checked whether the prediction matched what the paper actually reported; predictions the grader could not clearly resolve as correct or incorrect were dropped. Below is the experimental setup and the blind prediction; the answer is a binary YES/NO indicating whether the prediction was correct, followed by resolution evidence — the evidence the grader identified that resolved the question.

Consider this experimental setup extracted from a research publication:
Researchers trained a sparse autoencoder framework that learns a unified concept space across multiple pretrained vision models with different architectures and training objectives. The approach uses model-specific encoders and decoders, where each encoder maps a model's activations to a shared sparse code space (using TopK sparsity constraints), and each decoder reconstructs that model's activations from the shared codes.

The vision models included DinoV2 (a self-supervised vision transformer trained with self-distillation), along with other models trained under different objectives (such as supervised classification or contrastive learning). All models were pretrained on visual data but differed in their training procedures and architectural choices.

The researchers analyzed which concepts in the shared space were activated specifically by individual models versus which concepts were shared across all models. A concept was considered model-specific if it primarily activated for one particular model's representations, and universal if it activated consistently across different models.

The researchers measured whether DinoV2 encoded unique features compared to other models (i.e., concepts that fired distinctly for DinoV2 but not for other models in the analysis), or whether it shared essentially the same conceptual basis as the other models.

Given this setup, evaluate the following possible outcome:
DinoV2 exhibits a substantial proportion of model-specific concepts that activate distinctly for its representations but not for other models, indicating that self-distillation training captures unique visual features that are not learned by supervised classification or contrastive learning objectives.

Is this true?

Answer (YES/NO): NO